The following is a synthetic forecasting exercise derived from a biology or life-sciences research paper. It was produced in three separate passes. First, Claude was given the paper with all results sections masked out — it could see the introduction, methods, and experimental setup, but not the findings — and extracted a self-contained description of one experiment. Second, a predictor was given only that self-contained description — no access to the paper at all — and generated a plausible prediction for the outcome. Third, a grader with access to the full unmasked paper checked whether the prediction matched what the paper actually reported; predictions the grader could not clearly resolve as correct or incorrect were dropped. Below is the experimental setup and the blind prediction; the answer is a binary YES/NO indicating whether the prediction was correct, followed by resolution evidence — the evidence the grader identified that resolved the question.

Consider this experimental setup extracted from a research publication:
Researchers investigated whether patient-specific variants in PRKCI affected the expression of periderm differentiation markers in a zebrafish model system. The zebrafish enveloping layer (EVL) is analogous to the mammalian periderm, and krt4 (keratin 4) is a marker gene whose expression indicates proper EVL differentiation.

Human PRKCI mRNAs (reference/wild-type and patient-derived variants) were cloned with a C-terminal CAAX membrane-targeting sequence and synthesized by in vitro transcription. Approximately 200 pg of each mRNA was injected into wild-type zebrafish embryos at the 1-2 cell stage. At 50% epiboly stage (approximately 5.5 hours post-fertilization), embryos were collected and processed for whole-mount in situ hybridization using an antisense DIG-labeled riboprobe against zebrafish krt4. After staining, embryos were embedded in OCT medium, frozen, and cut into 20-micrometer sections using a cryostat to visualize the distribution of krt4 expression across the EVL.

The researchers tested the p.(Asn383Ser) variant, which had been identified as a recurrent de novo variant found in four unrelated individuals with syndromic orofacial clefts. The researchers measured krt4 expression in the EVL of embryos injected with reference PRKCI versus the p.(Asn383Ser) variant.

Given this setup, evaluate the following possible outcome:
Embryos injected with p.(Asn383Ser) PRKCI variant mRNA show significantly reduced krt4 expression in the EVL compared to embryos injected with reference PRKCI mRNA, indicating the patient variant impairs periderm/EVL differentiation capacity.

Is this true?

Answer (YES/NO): YES